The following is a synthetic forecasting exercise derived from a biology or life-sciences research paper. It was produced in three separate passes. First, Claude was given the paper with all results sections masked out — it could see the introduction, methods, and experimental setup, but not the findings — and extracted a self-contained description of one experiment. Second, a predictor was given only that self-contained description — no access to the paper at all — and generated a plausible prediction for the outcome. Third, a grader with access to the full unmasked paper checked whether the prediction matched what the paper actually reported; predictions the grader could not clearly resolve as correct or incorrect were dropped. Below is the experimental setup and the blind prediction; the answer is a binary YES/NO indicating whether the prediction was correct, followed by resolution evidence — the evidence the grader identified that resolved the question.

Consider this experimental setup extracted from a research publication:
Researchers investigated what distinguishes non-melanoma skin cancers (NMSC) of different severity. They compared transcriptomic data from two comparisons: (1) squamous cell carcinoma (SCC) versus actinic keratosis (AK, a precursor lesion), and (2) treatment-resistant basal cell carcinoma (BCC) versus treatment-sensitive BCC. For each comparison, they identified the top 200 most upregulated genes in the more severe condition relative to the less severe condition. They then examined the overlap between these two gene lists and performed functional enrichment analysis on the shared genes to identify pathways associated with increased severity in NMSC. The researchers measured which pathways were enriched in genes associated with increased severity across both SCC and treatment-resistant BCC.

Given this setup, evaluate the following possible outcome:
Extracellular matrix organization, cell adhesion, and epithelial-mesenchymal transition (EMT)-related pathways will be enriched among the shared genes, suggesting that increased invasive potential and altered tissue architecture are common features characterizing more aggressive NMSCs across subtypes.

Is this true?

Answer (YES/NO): NO